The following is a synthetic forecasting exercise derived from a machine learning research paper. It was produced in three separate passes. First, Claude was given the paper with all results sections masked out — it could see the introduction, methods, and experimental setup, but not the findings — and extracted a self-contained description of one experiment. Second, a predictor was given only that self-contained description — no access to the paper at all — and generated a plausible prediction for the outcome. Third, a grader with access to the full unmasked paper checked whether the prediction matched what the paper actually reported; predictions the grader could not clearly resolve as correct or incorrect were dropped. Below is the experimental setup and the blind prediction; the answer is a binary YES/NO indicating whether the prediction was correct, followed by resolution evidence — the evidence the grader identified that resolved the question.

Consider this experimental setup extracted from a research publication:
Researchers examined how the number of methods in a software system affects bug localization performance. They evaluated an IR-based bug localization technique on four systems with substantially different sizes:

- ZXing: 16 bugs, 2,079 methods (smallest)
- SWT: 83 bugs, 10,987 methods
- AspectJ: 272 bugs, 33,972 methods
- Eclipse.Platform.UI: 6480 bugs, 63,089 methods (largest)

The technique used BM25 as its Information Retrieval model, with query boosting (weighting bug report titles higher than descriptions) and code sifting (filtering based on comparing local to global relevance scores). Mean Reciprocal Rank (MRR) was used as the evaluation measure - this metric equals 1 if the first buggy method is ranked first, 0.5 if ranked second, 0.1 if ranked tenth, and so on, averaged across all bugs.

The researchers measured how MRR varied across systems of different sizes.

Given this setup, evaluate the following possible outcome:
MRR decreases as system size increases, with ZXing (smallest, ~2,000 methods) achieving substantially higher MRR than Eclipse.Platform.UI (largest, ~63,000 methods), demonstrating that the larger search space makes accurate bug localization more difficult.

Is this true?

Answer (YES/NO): NO